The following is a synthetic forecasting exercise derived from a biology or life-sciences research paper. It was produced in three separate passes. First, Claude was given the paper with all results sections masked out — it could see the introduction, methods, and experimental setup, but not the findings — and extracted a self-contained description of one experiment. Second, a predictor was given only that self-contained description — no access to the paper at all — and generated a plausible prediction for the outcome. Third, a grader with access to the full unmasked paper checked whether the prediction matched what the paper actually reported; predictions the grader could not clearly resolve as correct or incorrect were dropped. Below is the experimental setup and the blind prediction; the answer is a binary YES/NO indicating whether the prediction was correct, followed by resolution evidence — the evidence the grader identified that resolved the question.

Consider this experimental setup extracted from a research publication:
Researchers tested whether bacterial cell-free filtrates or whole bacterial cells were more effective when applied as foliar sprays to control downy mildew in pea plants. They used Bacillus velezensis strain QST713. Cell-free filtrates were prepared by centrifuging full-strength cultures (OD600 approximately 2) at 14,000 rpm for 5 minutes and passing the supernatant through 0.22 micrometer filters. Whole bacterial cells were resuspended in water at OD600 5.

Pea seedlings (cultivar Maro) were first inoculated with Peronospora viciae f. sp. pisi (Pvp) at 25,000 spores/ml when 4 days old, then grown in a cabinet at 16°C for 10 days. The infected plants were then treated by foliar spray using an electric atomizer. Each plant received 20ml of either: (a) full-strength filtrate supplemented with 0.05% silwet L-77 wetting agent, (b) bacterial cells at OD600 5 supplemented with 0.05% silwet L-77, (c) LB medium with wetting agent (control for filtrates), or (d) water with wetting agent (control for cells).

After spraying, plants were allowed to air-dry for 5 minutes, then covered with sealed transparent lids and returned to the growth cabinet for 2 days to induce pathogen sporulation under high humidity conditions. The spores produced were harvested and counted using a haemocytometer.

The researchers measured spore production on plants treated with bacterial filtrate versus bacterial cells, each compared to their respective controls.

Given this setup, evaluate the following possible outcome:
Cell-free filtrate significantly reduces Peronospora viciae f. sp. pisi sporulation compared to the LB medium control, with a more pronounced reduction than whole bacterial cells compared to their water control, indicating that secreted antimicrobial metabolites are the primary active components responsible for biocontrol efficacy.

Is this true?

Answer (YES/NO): NO